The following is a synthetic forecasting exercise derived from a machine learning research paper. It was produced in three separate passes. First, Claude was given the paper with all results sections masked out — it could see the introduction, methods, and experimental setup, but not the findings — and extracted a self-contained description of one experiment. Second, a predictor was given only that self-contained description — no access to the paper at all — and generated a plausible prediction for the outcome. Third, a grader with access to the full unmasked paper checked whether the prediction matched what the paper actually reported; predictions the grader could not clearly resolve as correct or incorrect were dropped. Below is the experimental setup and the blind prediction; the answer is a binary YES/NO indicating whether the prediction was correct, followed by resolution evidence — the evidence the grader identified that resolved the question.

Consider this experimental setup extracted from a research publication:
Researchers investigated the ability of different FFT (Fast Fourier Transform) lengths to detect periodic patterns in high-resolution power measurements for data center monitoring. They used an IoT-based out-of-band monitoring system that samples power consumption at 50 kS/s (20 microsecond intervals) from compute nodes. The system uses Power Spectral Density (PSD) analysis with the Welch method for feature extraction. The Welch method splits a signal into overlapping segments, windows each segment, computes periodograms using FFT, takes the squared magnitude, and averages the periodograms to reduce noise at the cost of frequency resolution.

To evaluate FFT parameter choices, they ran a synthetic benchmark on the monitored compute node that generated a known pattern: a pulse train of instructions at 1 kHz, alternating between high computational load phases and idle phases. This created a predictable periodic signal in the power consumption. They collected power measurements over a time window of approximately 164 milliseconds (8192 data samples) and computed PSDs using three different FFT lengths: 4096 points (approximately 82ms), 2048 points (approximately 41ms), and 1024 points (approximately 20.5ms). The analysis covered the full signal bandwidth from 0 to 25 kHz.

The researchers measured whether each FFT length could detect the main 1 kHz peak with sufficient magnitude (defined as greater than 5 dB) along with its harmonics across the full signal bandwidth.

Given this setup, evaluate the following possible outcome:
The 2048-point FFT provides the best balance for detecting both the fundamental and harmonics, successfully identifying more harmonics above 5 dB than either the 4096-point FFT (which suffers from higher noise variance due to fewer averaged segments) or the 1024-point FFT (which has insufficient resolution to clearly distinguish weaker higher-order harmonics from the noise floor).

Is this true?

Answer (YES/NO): NO